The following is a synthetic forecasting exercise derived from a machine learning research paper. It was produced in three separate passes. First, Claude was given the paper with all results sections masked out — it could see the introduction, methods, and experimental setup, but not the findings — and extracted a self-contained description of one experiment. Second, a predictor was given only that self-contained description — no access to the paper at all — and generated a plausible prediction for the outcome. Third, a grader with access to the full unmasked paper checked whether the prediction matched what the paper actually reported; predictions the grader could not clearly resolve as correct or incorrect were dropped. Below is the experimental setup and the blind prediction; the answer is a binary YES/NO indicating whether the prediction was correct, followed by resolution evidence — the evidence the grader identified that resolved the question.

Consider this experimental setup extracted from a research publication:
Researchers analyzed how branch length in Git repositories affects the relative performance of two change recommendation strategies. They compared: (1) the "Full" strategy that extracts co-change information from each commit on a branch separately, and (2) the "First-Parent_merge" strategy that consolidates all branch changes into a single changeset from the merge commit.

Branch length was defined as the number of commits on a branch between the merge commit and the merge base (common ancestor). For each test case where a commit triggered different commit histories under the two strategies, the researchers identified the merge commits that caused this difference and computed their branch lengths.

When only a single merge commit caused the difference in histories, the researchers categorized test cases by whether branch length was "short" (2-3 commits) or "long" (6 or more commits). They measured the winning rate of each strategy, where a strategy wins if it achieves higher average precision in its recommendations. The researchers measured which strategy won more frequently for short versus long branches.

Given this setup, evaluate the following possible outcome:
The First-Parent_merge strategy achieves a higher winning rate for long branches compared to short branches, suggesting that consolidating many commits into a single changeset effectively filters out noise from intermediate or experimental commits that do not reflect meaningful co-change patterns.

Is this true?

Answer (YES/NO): NO